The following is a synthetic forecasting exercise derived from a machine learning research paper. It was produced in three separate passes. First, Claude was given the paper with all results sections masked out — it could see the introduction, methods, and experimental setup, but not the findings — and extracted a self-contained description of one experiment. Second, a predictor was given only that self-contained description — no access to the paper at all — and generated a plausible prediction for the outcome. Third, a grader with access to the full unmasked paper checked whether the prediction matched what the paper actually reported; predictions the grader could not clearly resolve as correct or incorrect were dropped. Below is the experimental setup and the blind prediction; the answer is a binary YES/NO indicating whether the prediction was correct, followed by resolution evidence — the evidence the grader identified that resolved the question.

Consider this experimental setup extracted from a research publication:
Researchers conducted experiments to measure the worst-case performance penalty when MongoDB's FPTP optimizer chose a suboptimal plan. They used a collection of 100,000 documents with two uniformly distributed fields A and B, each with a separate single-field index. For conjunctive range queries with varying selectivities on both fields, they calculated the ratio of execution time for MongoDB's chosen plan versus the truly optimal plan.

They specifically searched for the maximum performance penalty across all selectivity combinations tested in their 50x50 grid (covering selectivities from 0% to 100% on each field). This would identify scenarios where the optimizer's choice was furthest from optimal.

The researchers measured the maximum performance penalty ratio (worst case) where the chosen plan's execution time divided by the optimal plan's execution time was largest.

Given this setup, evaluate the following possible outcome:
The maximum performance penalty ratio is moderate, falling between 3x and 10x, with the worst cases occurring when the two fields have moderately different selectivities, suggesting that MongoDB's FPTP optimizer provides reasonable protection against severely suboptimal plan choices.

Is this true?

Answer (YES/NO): NO